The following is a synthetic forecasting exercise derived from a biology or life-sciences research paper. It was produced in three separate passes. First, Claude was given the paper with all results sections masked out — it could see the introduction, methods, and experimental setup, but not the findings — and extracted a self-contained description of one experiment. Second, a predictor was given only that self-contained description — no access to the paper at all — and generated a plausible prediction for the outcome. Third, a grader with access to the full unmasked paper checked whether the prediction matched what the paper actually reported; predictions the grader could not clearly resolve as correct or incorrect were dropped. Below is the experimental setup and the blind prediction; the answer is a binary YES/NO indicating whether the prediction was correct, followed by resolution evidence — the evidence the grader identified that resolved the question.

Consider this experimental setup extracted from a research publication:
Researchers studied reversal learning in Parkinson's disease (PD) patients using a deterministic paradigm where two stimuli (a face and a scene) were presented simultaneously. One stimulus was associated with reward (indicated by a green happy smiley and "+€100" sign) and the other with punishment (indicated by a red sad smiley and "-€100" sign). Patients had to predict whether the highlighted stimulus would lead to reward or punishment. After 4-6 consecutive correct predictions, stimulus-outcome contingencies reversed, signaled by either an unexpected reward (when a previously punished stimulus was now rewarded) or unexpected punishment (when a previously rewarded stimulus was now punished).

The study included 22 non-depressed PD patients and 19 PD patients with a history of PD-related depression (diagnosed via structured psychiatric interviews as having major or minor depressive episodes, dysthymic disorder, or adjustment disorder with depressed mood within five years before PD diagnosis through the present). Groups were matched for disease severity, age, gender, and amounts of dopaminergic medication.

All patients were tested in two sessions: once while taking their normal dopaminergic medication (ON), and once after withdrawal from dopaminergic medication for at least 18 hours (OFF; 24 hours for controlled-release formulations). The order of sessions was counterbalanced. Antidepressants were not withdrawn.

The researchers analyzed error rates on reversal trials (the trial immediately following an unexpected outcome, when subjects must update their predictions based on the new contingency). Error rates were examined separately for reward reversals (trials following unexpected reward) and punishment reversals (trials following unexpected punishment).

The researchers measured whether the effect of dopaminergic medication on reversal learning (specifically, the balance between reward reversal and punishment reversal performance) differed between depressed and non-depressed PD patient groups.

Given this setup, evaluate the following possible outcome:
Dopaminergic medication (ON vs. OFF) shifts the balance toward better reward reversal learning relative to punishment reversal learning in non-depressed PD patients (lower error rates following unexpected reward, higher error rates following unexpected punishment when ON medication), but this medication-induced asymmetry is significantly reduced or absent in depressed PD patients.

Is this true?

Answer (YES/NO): NO